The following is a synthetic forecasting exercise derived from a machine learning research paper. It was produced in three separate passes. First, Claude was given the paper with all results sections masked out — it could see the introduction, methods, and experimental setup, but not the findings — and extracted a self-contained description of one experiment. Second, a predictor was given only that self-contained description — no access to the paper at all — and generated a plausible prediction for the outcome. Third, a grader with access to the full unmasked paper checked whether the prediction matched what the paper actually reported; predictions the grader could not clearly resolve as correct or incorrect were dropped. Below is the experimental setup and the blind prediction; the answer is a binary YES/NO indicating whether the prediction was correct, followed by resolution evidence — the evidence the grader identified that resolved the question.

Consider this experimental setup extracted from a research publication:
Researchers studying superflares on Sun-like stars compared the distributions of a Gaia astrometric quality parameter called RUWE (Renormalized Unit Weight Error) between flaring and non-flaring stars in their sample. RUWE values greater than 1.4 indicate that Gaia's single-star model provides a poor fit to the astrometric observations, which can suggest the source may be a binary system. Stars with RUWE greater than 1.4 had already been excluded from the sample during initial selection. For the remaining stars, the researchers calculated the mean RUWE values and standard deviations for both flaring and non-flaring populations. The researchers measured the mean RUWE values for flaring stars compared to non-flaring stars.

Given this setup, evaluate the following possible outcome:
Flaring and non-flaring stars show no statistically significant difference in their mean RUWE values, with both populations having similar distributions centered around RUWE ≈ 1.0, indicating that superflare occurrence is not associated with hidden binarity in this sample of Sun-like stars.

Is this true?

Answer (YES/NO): YES